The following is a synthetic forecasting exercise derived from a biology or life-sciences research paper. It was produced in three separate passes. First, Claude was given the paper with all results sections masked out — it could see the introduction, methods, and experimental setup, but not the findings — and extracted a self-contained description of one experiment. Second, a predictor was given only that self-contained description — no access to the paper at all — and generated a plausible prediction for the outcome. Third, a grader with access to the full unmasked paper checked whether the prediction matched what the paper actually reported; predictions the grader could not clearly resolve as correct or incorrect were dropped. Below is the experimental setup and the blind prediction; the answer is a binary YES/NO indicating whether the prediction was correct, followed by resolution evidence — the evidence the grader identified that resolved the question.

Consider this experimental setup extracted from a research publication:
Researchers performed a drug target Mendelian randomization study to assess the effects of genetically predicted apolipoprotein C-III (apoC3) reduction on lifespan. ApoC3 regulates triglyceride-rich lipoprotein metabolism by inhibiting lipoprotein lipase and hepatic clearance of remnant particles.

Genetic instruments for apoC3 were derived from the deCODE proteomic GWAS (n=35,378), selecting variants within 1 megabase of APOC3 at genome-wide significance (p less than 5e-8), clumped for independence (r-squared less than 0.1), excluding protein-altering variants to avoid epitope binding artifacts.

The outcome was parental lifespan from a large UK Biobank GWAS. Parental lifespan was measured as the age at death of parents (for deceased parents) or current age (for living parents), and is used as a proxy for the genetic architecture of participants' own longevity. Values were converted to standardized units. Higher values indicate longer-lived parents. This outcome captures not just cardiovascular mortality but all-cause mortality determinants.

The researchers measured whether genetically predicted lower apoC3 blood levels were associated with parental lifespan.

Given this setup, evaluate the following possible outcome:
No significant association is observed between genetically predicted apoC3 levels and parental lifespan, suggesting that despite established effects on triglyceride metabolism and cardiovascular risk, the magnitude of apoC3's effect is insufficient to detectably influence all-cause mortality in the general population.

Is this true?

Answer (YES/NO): NO